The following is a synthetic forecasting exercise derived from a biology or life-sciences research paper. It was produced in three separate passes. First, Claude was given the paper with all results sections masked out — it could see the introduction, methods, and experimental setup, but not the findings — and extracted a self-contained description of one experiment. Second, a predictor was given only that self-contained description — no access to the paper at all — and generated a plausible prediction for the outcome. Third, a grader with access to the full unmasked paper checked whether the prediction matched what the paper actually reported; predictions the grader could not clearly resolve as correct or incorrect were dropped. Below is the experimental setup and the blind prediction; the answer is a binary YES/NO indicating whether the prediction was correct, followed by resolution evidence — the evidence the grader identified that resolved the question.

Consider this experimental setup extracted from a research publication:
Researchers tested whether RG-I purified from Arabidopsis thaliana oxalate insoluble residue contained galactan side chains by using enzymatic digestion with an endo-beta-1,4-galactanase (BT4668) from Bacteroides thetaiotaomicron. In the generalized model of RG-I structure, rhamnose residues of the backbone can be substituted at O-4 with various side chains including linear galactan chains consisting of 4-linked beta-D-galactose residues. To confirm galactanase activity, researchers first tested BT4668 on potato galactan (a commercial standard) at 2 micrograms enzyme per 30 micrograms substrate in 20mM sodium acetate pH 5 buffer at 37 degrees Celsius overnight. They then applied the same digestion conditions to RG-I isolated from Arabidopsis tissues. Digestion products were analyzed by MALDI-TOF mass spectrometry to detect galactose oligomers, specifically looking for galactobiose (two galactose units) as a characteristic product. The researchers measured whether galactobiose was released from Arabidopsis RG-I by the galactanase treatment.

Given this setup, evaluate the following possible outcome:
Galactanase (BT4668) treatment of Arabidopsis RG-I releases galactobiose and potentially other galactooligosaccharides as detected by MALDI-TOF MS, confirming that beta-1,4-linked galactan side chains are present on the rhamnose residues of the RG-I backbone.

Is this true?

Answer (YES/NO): YES